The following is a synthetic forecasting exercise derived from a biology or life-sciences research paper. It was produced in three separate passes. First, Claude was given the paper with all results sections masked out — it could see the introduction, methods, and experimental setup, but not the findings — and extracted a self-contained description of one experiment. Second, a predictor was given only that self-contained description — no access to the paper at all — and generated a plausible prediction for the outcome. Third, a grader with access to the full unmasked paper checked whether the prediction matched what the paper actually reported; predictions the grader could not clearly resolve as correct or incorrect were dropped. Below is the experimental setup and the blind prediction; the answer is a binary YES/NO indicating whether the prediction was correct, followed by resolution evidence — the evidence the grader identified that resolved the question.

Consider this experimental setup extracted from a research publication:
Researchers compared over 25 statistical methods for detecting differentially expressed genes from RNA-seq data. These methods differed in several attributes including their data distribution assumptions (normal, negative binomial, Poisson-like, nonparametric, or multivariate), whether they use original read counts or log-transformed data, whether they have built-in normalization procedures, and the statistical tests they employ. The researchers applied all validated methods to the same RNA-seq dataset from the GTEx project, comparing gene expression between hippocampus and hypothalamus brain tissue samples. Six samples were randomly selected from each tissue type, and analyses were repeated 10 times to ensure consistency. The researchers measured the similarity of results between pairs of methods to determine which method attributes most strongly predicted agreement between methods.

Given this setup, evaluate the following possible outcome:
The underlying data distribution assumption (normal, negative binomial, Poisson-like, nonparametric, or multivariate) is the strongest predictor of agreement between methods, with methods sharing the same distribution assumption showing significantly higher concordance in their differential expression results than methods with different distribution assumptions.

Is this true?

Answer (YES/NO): YES